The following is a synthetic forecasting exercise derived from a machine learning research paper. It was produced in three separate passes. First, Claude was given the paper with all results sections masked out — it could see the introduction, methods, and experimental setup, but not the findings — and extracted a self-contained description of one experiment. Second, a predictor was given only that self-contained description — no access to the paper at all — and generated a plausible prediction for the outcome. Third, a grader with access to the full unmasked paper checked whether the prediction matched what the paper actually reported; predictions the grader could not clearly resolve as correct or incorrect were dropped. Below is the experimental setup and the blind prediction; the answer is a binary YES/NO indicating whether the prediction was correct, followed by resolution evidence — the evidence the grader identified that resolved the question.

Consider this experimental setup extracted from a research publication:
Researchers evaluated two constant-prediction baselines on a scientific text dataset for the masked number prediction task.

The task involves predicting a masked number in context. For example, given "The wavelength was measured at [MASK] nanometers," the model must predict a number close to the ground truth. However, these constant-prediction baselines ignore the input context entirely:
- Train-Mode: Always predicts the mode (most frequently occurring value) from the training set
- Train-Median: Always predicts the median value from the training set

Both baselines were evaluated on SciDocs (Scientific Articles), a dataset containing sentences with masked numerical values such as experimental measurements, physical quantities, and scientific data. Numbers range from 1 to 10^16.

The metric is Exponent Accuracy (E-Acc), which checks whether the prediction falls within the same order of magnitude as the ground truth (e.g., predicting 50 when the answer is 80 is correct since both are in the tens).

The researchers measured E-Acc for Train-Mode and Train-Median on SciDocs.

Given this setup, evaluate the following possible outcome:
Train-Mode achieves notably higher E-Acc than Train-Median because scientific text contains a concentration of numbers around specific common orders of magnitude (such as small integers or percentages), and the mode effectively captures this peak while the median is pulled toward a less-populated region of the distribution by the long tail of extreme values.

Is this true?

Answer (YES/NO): NO